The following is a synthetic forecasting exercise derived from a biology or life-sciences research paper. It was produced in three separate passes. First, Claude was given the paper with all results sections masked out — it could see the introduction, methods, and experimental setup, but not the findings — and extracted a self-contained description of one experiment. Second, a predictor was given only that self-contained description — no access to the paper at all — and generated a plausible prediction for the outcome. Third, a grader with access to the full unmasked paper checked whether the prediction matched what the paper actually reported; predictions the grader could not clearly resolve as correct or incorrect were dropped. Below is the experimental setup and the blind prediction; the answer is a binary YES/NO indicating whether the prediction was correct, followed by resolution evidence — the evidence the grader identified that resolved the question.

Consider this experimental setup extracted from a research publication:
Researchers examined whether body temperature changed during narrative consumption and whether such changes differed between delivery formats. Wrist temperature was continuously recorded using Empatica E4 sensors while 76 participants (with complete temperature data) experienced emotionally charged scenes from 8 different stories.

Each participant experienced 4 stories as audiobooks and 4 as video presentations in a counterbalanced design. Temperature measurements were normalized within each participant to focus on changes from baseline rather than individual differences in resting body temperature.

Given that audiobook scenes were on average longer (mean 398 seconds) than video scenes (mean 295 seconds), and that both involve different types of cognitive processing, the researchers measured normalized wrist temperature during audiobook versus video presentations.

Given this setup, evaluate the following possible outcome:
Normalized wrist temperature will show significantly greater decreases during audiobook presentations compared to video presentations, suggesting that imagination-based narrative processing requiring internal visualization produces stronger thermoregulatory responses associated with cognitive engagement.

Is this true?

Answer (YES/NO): NO